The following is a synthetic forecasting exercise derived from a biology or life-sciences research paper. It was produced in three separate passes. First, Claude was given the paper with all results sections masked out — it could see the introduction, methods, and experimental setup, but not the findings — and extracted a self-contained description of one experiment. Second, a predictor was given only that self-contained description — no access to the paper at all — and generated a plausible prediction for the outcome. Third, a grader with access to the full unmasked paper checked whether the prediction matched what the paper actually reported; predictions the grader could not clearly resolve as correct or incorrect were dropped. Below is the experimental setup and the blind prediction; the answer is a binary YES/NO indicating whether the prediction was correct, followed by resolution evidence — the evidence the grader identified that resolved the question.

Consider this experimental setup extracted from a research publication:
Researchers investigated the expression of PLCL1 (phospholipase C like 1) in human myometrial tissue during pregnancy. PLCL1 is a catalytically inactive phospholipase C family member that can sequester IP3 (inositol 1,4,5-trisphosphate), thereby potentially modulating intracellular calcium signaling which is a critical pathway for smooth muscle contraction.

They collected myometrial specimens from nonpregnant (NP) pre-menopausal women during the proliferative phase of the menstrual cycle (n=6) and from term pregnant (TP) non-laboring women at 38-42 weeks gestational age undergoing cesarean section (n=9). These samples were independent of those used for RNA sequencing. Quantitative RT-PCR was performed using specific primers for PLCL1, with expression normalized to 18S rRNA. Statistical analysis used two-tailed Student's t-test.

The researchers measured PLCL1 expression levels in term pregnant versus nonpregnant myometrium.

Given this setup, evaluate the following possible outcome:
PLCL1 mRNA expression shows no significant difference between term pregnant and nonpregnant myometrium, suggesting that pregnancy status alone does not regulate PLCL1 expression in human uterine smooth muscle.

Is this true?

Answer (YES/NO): NO